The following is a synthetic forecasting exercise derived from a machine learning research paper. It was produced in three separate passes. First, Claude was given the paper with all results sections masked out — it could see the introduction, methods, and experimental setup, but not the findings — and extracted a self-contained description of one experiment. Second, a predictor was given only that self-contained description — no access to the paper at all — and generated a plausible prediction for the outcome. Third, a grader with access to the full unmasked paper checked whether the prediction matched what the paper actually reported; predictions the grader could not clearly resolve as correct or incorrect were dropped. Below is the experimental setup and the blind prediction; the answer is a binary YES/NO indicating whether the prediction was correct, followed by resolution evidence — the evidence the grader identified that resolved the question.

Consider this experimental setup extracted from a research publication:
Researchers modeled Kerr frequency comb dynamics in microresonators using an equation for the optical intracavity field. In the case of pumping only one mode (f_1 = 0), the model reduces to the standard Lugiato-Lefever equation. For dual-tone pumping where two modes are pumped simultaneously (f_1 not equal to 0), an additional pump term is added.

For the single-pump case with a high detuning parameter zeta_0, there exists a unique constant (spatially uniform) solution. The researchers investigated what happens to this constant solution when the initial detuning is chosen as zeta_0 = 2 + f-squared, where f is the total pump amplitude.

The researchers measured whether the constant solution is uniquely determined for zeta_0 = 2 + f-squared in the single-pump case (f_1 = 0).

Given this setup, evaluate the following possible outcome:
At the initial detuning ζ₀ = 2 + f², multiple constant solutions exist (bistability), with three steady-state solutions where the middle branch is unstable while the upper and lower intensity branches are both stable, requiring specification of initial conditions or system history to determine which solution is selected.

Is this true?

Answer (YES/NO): NO